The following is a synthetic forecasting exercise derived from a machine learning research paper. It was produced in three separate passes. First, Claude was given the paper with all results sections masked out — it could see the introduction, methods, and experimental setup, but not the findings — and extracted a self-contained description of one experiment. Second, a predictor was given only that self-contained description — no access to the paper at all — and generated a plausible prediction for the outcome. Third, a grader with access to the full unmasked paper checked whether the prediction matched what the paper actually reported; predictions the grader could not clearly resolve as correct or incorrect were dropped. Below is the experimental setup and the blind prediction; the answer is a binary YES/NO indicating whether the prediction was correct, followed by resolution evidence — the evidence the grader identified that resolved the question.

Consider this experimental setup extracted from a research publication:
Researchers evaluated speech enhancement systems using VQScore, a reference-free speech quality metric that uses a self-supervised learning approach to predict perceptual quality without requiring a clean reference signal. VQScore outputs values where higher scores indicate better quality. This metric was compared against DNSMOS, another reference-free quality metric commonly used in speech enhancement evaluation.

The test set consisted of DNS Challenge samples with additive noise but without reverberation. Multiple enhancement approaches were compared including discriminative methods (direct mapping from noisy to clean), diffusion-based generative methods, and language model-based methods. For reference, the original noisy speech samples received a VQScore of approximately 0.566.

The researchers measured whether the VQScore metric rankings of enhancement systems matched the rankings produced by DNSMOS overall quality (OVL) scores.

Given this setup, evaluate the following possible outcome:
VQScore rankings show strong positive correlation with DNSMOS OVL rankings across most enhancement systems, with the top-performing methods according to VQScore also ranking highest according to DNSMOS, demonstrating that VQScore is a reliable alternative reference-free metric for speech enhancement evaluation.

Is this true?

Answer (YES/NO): YES